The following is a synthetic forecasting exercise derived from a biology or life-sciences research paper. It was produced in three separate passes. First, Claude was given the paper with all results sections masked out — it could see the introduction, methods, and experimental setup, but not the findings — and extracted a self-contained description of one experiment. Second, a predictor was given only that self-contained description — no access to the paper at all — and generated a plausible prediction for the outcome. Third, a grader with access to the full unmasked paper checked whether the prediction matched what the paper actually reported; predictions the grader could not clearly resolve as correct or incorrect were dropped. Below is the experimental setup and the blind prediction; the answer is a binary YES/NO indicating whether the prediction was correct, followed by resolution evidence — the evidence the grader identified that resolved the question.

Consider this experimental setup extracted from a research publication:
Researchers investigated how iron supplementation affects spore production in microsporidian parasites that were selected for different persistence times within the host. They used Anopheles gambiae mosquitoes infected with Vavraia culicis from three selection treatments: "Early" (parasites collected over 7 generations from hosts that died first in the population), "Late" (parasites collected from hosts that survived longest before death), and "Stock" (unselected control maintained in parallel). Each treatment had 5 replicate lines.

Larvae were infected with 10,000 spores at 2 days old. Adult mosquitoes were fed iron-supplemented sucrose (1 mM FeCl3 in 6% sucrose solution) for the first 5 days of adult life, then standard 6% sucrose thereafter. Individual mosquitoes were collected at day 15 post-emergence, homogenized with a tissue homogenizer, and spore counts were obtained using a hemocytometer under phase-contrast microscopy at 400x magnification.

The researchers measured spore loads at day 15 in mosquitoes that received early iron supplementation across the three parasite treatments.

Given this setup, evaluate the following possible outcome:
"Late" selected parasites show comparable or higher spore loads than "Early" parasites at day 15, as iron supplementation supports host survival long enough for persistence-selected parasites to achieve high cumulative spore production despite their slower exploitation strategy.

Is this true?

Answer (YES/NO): NO